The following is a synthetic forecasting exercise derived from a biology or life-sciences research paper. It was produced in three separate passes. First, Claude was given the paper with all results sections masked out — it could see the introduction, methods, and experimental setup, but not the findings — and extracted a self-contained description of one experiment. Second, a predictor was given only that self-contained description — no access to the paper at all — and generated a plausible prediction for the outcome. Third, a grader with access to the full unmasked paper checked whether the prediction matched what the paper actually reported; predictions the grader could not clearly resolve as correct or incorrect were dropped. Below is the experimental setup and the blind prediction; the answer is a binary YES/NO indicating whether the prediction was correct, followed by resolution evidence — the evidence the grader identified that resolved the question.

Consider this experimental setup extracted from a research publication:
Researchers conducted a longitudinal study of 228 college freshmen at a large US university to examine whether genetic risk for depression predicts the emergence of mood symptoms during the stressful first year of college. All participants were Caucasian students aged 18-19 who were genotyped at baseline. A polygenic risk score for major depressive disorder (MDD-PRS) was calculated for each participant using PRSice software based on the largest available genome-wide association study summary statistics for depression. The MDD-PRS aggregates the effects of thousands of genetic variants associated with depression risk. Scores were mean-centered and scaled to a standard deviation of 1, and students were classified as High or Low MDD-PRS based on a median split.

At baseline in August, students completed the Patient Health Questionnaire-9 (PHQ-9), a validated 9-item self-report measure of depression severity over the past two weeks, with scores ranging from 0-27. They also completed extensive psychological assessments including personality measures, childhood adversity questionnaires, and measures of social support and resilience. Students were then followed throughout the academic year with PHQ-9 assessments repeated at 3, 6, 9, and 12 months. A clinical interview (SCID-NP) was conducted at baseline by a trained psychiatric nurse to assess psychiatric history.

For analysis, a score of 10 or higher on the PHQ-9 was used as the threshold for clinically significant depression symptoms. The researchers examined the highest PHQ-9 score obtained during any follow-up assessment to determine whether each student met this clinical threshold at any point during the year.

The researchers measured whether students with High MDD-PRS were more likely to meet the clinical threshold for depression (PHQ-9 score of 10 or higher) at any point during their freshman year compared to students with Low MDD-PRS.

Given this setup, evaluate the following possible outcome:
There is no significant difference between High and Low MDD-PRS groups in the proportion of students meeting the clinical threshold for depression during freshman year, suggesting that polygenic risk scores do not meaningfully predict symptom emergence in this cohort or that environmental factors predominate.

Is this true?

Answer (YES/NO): NO